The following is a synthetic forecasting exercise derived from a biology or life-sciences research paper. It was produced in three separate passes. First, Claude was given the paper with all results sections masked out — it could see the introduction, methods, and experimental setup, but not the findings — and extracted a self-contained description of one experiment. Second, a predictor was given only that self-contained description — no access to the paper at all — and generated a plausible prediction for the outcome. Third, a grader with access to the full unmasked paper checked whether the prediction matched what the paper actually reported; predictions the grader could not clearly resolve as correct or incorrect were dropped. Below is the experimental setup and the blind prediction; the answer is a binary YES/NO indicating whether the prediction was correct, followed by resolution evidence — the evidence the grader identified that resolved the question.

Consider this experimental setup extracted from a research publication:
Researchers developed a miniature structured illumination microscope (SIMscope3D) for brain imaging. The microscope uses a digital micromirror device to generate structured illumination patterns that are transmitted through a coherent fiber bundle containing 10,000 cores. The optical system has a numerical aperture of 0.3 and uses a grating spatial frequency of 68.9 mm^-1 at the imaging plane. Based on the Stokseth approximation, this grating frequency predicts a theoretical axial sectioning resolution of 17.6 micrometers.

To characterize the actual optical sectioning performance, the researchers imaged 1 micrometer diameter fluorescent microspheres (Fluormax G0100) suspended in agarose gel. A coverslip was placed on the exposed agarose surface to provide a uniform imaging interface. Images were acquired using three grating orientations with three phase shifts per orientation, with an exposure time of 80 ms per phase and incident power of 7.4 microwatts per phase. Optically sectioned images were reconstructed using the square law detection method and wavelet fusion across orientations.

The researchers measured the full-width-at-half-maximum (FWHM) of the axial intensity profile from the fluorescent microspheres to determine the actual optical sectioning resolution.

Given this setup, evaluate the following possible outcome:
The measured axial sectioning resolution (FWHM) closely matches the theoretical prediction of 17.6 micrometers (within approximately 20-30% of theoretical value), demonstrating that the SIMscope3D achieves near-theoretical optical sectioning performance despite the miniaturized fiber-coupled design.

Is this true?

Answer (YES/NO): YES